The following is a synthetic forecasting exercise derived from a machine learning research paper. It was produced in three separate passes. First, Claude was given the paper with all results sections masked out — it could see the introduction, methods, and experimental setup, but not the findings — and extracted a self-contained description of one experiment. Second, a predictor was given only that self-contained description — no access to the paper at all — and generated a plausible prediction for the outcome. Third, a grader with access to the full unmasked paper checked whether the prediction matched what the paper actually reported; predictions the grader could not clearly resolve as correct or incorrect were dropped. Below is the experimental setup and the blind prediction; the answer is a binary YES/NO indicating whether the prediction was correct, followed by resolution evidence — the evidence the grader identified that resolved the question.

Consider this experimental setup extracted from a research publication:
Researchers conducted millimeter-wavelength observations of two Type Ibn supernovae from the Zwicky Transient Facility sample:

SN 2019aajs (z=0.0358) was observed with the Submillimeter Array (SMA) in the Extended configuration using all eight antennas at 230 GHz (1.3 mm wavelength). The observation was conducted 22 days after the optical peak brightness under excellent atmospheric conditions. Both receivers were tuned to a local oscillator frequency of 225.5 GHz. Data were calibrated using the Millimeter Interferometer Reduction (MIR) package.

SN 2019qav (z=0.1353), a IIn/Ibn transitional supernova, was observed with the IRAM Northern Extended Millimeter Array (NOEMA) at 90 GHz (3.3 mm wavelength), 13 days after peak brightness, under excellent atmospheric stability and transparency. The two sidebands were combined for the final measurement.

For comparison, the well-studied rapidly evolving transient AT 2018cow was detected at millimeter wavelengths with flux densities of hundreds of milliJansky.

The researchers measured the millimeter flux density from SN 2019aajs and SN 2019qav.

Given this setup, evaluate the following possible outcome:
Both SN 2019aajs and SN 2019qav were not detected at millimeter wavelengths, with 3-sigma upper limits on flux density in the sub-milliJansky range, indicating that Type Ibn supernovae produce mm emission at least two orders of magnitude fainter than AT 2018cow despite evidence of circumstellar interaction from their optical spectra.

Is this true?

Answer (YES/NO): YES